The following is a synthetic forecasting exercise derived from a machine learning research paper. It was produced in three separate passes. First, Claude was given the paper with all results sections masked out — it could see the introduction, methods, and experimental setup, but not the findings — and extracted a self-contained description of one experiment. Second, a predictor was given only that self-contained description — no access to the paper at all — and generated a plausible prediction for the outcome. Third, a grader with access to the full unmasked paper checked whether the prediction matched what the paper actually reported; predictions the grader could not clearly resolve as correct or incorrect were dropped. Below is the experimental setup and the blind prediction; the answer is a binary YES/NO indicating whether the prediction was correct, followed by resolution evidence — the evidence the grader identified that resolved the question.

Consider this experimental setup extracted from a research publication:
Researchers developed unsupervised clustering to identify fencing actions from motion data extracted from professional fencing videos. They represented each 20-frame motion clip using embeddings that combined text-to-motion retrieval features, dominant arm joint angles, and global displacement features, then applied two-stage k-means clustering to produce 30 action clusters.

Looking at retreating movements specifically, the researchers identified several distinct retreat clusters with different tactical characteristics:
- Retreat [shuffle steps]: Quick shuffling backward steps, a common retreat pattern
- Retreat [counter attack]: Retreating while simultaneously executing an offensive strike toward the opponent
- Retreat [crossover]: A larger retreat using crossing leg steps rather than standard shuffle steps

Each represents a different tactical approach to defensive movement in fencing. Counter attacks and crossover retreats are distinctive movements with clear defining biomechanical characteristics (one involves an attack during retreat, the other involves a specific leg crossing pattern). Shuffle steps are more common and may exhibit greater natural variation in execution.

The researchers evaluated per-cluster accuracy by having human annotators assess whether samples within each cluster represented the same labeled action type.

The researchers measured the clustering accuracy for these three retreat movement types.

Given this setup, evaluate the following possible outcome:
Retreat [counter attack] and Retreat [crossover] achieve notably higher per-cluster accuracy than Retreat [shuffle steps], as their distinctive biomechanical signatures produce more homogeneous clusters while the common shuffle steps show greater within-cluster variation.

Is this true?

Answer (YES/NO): YES